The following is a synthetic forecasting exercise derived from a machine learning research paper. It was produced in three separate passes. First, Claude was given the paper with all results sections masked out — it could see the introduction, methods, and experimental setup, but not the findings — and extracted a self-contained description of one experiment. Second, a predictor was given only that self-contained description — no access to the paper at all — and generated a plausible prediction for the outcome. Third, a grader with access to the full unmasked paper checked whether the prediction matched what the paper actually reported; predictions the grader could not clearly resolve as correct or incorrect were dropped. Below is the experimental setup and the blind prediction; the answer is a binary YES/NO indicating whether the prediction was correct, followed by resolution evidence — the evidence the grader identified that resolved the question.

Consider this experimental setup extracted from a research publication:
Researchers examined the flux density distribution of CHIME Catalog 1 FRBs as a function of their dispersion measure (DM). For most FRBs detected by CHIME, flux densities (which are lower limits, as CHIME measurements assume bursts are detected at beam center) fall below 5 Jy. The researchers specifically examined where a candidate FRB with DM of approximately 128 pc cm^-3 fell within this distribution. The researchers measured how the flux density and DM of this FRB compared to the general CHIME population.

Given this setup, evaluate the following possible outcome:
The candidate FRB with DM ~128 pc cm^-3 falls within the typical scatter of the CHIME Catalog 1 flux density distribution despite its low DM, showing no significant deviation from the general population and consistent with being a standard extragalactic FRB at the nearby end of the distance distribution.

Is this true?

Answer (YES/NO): NO